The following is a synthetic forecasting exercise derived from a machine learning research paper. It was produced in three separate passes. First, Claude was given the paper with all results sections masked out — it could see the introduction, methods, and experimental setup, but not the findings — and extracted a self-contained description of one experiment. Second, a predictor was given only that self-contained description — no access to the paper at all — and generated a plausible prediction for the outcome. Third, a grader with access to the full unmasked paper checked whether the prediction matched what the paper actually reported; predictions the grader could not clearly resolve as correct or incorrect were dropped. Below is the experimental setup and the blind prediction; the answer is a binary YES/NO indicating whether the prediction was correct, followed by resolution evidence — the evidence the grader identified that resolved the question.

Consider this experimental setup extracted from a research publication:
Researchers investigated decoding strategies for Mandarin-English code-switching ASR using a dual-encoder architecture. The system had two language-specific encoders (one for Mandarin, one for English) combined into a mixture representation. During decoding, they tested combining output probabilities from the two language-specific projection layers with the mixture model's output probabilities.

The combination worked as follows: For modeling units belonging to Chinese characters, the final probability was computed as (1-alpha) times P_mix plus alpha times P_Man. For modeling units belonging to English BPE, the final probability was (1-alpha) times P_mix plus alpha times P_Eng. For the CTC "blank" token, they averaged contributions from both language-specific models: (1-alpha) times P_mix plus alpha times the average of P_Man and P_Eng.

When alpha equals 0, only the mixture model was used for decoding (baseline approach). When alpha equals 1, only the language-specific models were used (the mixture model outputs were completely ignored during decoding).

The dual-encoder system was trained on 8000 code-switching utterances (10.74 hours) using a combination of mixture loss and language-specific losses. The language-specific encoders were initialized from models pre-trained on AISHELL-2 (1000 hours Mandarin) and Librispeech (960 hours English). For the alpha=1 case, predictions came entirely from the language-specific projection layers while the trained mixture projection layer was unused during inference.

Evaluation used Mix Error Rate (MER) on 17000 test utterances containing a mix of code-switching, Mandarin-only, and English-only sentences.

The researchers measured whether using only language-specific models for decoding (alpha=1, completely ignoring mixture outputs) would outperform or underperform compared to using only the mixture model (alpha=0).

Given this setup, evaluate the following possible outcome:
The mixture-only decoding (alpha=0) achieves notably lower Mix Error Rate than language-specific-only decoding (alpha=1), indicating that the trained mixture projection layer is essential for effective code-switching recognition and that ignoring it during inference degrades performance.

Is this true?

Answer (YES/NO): NO